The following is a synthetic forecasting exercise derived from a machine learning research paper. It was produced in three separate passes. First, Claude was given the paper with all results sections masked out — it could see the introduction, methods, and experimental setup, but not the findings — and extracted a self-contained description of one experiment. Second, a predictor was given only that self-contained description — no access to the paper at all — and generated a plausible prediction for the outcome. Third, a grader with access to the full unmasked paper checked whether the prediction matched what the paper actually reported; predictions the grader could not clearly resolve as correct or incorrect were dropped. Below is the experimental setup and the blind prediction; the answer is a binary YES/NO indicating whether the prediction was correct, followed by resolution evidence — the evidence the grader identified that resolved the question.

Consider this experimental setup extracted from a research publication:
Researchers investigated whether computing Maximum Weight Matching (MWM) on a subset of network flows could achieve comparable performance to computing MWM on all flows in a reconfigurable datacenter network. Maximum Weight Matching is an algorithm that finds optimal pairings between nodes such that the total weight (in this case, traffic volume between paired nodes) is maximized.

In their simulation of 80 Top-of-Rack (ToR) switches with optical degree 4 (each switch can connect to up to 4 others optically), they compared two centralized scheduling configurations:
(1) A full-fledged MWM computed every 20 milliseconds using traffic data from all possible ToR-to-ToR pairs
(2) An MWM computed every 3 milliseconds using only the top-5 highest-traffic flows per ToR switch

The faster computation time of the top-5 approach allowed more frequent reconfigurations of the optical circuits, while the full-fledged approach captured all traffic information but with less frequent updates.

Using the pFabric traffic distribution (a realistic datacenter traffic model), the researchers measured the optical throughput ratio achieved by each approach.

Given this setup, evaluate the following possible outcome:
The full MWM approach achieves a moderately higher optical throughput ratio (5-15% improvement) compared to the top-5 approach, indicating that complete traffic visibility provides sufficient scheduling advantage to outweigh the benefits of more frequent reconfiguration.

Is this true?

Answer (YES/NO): NO